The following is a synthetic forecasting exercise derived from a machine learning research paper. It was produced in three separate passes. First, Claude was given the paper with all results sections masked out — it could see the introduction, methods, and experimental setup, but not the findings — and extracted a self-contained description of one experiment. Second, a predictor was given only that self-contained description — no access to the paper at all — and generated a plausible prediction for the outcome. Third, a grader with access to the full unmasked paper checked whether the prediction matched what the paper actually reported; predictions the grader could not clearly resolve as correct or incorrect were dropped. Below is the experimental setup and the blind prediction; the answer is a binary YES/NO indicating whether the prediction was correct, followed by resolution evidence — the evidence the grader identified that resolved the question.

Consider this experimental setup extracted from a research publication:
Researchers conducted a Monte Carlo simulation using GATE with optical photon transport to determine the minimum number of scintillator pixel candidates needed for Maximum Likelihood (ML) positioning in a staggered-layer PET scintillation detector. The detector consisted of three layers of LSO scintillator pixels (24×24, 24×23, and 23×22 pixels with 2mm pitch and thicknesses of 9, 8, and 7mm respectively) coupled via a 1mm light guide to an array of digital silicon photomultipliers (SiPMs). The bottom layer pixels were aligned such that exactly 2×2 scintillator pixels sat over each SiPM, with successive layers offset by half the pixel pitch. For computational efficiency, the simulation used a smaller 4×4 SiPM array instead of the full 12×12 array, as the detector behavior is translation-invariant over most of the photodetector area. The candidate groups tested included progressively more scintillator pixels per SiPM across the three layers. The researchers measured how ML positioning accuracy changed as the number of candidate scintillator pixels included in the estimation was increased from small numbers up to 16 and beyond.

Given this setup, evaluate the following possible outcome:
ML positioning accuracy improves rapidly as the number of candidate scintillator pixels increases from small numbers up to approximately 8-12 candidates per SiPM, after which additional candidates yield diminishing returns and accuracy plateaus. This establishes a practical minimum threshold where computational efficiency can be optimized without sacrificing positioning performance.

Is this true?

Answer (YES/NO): NO